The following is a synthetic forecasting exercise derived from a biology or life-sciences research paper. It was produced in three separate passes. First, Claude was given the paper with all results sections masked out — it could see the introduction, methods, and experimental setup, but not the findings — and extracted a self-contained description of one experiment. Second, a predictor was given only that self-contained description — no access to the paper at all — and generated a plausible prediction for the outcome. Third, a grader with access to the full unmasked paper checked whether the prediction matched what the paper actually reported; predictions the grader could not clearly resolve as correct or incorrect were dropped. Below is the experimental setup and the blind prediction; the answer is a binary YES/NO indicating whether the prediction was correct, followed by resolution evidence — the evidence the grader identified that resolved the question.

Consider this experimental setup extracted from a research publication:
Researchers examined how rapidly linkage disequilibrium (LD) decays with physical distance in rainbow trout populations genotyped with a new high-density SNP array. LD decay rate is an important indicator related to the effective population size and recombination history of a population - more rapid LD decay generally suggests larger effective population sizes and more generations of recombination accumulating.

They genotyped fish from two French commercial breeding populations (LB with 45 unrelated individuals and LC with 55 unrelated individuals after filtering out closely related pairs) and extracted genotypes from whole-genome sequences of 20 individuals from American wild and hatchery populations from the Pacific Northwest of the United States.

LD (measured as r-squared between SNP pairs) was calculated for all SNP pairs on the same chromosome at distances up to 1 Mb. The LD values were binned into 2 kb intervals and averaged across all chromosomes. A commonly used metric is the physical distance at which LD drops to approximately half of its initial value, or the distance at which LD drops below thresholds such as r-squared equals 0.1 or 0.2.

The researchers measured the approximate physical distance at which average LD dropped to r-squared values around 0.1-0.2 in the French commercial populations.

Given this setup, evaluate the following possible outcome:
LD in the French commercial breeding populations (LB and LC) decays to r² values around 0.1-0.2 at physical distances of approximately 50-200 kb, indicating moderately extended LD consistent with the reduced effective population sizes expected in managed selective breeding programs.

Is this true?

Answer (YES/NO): NO